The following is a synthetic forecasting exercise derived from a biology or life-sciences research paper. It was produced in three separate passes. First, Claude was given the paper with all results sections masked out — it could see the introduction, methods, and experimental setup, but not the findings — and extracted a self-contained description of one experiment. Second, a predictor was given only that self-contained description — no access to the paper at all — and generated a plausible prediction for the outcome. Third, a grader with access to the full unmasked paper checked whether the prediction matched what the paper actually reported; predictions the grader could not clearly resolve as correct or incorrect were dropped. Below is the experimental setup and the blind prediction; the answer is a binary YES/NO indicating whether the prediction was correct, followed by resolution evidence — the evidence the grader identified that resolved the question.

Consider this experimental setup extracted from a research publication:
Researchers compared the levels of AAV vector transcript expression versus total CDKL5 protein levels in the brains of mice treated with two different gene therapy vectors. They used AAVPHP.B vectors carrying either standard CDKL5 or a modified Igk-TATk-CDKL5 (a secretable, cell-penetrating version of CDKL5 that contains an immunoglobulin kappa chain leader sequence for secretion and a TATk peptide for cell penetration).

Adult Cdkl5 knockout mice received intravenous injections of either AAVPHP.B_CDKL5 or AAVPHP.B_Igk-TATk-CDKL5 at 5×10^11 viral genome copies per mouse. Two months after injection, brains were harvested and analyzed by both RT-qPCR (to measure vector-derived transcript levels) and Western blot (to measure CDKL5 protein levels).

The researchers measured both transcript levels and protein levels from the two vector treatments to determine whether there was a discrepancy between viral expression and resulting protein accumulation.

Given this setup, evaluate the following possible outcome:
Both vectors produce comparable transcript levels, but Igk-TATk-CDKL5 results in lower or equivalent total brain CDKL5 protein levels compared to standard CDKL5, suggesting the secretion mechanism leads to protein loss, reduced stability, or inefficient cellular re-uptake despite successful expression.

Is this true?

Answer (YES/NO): NO